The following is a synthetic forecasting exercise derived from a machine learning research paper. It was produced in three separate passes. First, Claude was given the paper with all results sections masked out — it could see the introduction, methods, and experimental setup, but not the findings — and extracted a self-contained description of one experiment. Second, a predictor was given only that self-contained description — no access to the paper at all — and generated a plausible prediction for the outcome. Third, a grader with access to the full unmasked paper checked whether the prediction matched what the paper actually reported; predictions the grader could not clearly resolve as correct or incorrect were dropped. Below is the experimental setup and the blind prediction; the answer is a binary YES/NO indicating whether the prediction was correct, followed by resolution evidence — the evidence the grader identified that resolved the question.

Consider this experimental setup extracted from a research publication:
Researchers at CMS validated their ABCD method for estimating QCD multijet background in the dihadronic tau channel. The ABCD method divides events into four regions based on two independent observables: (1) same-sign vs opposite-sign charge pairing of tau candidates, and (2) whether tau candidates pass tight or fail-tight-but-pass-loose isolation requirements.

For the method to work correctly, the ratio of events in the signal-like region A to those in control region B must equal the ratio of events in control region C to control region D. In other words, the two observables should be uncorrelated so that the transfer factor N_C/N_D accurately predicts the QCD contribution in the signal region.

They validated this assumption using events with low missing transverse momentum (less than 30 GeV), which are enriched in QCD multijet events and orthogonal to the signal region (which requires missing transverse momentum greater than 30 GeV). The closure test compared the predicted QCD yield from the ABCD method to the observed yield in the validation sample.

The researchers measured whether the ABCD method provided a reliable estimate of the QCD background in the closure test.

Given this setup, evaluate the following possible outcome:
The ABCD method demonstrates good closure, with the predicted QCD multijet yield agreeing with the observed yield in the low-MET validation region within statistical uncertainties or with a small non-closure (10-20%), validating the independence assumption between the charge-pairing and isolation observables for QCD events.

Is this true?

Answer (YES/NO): YES